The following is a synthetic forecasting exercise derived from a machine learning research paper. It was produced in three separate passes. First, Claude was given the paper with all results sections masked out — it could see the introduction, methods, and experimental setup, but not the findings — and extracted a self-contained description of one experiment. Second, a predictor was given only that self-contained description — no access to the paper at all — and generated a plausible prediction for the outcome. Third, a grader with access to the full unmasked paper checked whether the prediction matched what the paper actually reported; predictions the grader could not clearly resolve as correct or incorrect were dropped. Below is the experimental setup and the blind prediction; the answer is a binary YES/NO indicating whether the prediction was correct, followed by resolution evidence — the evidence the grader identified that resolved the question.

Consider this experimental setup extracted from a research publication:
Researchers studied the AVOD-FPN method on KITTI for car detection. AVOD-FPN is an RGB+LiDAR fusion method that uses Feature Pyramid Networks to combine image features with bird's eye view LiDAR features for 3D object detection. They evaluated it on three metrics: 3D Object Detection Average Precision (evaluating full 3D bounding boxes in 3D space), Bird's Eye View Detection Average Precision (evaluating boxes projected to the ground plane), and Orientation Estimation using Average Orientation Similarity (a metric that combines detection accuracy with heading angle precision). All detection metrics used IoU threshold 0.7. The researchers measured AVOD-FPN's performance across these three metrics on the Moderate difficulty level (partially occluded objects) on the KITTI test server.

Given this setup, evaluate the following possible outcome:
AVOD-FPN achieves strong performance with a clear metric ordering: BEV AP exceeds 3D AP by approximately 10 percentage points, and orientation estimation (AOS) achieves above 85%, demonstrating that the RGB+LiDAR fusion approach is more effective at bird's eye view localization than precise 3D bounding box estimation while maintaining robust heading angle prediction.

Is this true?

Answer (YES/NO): YES